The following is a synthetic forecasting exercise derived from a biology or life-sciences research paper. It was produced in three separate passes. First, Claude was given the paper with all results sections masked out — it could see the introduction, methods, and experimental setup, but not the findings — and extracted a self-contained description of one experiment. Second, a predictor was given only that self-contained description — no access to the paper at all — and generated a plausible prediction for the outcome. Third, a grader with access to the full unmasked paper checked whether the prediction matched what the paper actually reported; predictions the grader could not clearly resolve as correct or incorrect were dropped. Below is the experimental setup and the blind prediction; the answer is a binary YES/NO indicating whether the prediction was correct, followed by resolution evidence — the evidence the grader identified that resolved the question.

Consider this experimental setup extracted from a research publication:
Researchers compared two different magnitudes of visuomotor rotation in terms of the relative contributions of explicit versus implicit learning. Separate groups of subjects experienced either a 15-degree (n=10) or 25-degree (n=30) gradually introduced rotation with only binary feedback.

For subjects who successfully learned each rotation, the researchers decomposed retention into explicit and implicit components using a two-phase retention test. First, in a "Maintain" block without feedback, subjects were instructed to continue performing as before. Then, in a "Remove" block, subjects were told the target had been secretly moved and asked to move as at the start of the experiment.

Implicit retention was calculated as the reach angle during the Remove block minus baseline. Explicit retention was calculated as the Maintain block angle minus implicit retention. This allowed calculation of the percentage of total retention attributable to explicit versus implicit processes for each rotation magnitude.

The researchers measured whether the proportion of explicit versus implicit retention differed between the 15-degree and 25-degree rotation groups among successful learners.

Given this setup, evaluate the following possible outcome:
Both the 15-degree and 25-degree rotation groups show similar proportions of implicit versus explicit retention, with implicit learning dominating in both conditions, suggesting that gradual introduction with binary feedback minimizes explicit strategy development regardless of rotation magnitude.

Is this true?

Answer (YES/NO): NO